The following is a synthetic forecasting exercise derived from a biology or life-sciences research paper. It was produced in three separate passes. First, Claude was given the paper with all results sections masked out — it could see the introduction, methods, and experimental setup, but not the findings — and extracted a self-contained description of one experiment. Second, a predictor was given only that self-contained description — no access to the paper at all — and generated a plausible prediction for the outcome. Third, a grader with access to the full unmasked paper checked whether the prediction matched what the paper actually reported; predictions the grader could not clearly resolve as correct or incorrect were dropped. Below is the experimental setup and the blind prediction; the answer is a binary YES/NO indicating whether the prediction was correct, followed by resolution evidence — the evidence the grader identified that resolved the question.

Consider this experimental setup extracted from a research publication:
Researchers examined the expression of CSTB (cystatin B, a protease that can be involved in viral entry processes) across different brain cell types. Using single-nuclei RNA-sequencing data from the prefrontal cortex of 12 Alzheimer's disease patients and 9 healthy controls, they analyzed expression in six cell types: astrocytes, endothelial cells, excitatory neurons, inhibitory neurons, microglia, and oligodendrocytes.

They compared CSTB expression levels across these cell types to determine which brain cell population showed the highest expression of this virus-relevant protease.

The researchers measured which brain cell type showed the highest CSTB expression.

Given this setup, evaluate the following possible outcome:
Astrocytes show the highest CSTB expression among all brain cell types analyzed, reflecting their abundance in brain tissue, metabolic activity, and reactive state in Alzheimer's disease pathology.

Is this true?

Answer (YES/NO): NO